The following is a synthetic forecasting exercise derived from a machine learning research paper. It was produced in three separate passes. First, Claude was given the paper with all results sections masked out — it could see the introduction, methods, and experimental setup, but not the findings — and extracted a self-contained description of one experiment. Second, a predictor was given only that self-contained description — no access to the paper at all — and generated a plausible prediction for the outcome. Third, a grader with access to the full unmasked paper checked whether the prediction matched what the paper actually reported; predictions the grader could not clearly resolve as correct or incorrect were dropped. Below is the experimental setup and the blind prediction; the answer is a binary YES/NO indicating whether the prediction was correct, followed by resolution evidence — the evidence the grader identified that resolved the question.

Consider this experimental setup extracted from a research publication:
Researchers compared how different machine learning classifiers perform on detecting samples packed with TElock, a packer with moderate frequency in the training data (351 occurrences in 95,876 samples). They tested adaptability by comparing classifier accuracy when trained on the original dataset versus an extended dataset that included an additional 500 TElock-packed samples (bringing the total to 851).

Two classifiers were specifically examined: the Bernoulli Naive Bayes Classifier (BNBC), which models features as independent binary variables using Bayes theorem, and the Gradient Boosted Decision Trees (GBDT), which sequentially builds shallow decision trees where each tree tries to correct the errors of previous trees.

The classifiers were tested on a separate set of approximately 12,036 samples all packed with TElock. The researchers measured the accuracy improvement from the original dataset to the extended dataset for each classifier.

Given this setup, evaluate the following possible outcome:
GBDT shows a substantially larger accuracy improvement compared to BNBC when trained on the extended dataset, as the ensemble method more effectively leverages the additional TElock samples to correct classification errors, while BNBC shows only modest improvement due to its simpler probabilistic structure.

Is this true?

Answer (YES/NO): NO